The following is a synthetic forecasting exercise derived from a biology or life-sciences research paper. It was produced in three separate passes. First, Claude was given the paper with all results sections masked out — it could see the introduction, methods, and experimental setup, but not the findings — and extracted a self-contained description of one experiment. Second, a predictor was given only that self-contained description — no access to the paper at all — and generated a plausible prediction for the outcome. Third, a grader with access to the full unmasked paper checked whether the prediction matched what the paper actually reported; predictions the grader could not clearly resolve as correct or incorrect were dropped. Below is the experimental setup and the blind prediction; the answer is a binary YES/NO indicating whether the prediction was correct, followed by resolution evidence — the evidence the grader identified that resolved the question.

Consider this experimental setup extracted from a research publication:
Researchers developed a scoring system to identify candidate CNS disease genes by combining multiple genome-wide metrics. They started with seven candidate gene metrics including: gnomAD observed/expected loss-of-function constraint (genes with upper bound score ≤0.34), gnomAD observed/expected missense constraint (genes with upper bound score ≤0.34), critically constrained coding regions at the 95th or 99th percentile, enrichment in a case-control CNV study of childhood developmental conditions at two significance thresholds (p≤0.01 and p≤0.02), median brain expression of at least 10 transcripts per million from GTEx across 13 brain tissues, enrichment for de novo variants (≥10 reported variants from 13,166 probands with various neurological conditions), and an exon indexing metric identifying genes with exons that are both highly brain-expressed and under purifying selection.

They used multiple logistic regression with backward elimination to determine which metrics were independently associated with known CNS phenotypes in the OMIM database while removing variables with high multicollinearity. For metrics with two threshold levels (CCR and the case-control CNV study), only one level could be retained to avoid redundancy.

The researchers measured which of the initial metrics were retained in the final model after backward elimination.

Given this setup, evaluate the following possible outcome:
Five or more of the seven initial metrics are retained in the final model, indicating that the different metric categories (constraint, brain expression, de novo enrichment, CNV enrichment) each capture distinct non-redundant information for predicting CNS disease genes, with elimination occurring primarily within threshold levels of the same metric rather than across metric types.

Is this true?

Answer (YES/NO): NO